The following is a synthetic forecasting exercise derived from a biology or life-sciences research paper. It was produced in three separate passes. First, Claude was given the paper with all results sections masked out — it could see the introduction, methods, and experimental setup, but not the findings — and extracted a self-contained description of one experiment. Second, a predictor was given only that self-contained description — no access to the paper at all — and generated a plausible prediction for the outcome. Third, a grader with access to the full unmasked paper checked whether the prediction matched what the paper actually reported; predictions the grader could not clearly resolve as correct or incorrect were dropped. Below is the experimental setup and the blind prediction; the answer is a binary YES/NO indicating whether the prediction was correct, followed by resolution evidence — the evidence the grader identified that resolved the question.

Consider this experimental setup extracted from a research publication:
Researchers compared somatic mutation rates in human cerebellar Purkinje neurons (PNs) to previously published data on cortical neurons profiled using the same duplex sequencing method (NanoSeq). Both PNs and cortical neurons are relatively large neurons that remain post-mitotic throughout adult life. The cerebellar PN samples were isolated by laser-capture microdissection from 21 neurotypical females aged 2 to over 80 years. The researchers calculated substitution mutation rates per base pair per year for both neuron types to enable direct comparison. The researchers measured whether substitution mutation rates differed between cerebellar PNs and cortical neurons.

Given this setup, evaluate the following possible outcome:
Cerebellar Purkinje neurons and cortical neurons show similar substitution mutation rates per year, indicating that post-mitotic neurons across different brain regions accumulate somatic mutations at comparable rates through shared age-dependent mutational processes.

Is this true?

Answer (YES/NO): NO